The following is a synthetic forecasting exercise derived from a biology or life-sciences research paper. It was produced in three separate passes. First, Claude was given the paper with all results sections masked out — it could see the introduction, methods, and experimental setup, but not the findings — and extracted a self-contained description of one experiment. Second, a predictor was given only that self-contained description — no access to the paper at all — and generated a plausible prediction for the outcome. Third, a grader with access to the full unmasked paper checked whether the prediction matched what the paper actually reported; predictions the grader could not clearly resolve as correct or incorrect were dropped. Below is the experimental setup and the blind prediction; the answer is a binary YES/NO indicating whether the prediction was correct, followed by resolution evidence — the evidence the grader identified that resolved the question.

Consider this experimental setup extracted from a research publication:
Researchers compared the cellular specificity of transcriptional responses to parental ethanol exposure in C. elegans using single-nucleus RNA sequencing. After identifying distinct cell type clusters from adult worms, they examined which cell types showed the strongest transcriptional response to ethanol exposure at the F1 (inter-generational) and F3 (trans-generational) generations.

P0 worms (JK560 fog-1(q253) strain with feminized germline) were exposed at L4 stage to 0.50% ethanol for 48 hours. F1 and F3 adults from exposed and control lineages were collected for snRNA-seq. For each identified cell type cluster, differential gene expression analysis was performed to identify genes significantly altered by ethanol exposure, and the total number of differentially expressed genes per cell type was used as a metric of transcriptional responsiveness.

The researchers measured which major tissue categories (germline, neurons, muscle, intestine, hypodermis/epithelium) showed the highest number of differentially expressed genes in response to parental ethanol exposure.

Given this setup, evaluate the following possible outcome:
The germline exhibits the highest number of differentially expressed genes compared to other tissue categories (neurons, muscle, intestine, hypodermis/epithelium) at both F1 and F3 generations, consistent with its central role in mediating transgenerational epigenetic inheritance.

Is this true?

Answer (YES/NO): YES